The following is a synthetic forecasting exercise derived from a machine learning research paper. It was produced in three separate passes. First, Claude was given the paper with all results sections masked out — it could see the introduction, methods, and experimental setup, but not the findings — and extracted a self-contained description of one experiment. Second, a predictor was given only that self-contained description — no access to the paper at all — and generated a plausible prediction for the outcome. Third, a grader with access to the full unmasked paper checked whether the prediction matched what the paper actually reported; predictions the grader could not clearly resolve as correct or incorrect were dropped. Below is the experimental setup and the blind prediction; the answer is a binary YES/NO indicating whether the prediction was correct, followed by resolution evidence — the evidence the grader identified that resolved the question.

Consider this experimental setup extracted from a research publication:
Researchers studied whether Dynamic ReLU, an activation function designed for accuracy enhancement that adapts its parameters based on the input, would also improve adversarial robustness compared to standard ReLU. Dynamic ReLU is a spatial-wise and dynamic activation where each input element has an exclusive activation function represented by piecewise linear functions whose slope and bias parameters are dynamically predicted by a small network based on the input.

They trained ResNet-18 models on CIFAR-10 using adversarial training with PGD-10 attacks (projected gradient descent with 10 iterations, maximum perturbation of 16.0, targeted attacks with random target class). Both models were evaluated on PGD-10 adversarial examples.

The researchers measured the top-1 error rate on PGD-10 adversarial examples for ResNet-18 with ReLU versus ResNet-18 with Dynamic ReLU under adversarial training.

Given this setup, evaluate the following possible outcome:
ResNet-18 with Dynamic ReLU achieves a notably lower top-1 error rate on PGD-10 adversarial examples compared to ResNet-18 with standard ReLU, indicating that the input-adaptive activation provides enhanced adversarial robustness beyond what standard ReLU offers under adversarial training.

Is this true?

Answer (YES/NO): NO